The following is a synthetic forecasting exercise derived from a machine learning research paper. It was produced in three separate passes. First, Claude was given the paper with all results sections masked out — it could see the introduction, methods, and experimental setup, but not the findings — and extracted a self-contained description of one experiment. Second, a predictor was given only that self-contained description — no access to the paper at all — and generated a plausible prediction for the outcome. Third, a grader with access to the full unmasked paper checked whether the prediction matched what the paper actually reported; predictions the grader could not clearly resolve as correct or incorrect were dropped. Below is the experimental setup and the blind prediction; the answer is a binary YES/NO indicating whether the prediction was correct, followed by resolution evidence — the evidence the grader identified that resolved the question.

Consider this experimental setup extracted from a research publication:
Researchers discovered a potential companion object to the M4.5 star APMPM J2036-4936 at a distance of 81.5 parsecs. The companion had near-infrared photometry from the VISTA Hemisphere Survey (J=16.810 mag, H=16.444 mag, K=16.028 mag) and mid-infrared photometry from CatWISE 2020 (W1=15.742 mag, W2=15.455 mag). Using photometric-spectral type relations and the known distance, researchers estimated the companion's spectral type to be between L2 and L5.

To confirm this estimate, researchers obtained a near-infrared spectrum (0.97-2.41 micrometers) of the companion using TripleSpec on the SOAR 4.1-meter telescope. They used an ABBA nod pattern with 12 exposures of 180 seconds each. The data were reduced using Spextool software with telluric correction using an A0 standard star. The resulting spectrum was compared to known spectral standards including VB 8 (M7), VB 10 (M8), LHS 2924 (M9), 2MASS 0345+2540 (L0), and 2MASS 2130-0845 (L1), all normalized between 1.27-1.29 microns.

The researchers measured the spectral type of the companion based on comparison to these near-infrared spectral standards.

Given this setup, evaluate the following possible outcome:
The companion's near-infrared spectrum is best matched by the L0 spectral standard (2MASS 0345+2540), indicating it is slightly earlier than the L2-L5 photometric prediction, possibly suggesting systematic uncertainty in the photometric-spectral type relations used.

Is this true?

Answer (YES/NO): NO